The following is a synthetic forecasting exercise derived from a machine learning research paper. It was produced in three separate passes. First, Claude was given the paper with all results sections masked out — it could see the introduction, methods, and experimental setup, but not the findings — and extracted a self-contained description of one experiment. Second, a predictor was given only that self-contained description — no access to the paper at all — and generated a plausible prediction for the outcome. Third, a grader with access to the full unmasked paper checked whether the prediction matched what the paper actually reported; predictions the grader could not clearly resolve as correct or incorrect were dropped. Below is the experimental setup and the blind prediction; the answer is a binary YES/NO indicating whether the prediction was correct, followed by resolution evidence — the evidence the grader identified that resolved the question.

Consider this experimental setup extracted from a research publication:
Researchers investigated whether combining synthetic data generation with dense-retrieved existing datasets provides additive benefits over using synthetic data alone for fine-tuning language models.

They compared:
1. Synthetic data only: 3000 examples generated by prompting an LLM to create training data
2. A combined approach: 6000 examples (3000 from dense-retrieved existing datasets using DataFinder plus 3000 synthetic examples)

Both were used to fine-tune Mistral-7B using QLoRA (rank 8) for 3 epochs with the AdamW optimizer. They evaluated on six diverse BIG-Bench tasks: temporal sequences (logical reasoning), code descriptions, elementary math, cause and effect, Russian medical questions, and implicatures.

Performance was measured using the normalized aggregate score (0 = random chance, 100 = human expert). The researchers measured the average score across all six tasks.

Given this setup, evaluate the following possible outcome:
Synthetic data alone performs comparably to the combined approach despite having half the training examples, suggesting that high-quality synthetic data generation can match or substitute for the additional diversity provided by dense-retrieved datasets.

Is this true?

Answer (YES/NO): NO